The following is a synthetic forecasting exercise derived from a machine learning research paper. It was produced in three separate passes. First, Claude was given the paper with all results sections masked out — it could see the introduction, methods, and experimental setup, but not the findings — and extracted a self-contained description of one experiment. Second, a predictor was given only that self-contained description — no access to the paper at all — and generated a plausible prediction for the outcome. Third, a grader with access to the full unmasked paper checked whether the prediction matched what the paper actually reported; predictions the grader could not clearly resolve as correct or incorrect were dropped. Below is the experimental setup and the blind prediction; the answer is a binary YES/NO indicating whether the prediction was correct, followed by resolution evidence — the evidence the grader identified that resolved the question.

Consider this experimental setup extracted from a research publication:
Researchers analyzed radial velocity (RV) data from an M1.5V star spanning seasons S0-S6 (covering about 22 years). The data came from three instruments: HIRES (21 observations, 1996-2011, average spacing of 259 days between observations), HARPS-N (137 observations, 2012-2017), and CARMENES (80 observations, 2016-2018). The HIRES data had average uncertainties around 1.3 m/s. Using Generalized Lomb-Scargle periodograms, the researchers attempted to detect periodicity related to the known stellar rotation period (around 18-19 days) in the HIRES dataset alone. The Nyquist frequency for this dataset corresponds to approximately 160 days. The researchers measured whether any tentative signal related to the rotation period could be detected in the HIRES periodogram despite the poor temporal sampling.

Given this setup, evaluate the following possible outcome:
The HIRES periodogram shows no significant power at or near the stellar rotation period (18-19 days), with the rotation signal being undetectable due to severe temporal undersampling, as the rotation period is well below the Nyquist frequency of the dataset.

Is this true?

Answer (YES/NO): NO